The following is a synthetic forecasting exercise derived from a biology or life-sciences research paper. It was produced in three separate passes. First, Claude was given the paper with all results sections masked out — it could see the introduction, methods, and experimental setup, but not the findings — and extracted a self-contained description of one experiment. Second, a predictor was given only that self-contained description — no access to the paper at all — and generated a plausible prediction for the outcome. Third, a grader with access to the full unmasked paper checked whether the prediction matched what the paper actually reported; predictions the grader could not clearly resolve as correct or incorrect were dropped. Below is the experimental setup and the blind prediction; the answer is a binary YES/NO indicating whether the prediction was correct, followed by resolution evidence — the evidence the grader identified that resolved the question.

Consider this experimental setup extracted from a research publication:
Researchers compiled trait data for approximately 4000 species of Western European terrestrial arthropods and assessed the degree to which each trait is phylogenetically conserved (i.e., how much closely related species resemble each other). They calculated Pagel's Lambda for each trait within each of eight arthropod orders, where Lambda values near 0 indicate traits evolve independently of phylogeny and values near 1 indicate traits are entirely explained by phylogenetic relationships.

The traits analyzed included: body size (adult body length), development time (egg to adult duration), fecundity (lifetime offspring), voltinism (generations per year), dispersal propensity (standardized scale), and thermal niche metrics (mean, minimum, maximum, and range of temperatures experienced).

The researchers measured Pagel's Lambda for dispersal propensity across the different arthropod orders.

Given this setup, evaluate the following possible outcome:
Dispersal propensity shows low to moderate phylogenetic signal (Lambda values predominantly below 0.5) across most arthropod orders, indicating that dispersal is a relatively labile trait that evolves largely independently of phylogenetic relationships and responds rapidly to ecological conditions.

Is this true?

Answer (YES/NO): NO